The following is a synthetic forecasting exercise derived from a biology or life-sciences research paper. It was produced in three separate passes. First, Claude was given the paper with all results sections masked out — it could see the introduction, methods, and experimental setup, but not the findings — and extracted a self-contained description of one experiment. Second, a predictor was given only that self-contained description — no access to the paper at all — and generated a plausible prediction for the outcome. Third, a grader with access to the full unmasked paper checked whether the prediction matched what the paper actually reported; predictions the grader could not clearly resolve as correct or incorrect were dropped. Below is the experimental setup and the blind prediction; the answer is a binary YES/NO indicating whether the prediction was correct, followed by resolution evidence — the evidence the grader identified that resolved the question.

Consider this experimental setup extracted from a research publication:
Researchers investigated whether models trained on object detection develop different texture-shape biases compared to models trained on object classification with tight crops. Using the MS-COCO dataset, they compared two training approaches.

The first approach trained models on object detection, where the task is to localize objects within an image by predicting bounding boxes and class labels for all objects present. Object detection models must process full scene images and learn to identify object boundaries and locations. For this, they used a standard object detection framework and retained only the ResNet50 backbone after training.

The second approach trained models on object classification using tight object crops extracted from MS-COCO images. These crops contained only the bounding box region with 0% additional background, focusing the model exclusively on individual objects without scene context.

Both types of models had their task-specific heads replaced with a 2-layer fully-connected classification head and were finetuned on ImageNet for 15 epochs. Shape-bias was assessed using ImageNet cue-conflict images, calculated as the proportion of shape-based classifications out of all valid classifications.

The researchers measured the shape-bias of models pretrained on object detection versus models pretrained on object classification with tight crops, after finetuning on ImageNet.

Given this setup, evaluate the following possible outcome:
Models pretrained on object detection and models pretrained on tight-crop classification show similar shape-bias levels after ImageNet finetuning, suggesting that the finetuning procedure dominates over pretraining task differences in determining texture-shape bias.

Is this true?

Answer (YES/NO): NO